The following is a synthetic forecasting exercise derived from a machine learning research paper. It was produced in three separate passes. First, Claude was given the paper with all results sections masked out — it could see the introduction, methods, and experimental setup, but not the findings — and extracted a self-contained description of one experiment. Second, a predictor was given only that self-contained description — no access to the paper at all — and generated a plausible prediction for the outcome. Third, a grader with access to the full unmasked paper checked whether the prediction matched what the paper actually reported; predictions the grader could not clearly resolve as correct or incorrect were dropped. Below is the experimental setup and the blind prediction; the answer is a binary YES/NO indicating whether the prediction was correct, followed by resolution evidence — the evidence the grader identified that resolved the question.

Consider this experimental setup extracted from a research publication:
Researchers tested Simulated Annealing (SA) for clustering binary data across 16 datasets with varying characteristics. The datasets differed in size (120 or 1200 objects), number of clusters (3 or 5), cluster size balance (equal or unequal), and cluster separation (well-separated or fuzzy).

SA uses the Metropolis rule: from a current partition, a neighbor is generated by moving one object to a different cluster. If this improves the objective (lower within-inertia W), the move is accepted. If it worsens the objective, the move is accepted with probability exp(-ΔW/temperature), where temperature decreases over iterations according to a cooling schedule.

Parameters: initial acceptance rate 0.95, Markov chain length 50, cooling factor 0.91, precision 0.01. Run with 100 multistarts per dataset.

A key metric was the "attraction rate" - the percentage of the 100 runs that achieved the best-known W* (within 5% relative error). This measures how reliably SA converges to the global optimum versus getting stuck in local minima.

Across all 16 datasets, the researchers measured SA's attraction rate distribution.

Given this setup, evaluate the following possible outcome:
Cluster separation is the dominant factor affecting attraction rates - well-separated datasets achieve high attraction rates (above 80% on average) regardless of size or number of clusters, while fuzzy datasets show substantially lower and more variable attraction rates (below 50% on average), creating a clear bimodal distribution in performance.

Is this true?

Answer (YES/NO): NO